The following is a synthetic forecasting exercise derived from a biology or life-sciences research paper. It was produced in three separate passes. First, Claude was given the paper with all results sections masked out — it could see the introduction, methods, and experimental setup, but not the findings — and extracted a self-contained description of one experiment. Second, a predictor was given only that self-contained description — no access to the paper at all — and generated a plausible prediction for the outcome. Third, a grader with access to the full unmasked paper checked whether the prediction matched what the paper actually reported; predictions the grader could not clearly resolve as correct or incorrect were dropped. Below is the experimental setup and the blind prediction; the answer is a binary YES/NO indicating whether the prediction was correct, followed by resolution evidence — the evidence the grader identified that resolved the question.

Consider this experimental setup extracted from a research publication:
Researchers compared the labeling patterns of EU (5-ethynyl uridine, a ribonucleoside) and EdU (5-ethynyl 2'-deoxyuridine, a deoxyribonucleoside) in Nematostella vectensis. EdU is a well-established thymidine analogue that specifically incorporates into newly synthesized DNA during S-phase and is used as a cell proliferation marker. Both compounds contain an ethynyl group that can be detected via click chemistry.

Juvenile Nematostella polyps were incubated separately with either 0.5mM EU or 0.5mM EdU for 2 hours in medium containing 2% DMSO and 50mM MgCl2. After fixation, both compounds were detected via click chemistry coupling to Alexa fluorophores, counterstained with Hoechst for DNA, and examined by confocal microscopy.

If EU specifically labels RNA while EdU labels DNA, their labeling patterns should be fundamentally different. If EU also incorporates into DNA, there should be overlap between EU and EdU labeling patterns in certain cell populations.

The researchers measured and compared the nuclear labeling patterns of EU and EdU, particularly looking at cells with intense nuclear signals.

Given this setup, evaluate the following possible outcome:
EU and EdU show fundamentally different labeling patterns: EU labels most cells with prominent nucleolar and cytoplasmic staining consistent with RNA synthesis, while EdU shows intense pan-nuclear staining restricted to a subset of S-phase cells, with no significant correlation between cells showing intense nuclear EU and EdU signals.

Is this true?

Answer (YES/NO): NO